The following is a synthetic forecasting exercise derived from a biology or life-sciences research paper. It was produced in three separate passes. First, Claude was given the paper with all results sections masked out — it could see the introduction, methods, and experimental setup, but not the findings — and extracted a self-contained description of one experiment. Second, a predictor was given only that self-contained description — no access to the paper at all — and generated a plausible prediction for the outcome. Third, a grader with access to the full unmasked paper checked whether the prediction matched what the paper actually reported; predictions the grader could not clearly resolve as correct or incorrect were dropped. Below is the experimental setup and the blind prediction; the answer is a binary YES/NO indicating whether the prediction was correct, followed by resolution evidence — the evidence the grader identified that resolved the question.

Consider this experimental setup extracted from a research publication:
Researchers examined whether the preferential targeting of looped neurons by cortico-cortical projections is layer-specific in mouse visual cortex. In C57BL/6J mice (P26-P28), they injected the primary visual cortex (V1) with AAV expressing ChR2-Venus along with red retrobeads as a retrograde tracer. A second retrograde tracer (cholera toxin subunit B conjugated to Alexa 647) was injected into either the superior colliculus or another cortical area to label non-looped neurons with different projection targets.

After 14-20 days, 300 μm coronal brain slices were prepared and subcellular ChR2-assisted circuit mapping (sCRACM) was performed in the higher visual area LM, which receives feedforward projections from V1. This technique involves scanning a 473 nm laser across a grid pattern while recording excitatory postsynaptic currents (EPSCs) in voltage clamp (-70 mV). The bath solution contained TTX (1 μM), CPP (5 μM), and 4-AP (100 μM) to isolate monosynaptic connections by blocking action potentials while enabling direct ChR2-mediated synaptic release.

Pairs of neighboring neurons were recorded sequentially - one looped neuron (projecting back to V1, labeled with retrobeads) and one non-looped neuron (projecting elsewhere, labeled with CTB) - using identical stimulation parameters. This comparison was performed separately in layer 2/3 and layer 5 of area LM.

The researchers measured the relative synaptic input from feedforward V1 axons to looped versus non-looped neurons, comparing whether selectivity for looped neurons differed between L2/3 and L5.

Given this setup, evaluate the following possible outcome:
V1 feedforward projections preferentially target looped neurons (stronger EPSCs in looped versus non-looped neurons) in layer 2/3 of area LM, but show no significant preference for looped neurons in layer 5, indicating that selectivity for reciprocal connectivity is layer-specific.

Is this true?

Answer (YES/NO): NO